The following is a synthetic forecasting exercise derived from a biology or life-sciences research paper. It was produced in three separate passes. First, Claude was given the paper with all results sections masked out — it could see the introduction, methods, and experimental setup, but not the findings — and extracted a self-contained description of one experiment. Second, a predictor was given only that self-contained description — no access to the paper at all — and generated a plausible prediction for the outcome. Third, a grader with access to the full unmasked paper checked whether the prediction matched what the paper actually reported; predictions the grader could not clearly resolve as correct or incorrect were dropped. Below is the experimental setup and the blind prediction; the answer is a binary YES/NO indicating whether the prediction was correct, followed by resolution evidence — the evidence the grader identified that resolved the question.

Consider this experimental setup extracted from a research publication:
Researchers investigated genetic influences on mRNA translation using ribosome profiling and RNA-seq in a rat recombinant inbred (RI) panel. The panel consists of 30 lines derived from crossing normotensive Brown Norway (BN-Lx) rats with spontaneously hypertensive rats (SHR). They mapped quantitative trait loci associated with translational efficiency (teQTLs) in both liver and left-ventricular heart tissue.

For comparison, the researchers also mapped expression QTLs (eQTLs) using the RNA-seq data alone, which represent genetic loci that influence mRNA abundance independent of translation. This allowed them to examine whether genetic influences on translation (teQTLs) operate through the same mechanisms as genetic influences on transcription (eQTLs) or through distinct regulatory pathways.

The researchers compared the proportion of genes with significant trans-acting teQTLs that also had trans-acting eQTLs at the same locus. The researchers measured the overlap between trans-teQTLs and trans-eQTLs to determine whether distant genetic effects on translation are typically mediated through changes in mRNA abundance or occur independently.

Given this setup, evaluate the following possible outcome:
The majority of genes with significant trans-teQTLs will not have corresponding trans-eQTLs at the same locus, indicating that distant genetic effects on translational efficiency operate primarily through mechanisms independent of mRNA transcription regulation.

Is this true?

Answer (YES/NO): YES